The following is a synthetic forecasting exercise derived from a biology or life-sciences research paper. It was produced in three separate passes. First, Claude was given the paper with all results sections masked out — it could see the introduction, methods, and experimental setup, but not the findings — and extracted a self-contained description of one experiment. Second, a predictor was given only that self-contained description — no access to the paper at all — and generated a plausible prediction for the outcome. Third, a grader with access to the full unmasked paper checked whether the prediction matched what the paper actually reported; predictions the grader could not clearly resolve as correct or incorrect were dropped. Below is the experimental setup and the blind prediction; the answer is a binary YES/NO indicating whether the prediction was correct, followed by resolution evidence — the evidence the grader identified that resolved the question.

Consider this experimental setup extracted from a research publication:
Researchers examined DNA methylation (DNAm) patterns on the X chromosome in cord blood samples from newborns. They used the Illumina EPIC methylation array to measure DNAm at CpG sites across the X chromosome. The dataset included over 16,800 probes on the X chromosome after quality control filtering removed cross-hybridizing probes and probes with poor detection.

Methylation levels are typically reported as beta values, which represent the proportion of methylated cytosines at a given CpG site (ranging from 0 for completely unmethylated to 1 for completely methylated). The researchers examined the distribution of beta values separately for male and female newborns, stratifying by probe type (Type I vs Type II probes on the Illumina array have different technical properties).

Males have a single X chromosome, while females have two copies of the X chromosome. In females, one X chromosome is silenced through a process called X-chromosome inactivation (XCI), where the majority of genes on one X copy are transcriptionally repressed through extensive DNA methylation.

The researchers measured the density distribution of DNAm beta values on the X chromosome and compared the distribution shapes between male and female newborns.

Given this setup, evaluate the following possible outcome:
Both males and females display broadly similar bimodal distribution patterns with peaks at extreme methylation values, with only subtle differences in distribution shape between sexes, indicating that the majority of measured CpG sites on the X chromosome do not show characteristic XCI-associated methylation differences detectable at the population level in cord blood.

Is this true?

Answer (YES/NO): NO